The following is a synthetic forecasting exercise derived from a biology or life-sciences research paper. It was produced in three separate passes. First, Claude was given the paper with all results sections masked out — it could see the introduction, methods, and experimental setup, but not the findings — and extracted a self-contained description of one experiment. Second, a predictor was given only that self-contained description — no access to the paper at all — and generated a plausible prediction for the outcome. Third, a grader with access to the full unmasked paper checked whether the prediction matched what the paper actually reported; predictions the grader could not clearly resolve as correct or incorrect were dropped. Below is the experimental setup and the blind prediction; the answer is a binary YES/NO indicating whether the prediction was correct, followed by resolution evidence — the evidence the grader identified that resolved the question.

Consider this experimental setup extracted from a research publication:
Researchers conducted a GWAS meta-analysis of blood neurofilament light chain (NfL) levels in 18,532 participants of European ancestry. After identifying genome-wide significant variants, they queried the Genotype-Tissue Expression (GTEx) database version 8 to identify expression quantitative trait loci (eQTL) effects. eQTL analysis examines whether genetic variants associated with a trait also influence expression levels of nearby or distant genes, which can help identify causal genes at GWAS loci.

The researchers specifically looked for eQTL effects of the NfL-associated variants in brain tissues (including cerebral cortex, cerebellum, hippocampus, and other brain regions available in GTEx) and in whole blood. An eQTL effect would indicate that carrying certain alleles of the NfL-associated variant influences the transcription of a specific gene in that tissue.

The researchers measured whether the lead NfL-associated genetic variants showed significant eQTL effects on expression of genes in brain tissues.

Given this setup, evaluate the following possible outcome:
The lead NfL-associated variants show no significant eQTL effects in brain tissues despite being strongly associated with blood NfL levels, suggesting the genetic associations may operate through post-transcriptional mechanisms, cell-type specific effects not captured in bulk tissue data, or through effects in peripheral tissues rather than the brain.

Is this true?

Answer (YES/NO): NO